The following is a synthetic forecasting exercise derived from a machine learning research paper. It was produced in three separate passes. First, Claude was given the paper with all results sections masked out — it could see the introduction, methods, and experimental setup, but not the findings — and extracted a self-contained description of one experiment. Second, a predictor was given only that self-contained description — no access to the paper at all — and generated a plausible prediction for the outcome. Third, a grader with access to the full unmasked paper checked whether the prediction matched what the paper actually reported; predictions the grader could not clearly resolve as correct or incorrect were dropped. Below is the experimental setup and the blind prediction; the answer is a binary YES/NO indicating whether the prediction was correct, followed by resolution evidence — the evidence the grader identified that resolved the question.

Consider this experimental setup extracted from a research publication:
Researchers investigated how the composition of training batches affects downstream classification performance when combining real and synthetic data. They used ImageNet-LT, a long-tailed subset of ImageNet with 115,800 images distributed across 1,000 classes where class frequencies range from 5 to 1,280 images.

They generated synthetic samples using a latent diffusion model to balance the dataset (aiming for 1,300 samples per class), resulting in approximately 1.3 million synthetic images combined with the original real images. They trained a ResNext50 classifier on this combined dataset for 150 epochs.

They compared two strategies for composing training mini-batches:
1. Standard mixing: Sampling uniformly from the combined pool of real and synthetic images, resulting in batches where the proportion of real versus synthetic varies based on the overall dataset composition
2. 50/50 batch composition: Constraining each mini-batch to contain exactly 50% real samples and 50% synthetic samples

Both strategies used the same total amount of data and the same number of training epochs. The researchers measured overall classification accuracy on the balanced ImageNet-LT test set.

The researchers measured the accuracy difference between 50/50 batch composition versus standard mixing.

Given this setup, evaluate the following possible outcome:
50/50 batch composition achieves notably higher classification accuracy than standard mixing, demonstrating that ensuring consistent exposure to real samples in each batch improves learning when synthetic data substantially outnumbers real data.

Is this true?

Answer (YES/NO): YES